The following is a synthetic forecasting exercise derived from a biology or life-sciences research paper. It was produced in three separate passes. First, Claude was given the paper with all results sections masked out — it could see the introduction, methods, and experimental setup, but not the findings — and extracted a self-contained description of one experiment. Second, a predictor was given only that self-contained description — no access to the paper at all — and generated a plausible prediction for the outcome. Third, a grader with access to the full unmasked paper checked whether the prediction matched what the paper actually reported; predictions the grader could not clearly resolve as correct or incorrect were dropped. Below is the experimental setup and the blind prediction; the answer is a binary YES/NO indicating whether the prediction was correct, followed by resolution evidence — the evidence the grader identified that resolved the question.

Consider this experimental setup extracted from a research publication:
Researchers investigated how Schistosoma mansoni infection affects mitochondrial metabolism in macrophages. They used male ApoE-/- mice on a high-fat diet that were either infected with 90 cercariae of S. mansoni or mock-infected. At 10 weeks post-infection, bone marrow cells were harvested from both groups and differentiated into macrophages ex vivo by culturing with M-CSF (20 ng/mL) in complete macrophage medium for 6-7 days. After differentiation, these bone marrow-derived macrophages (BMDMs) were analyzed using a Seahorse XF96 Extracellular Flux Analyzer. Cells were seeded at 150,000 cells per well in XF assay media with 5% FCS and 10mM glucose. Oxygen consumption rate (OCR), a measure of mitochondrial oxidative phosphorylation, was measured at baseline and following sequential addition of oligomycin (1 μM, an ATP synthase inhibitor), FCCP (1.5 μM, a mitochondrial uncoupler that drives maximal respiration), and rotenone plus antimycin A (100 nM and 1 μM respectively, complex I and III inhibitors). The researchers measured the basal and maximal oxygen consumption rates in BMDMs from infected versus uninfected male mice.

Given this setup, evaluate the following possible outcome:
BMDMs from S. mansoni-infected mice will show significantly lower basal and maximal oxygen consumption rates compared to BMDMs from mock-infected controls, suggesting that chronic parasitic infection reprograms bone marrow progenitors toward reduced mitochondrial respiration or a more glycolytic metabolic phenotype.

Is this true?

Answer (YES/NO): NO